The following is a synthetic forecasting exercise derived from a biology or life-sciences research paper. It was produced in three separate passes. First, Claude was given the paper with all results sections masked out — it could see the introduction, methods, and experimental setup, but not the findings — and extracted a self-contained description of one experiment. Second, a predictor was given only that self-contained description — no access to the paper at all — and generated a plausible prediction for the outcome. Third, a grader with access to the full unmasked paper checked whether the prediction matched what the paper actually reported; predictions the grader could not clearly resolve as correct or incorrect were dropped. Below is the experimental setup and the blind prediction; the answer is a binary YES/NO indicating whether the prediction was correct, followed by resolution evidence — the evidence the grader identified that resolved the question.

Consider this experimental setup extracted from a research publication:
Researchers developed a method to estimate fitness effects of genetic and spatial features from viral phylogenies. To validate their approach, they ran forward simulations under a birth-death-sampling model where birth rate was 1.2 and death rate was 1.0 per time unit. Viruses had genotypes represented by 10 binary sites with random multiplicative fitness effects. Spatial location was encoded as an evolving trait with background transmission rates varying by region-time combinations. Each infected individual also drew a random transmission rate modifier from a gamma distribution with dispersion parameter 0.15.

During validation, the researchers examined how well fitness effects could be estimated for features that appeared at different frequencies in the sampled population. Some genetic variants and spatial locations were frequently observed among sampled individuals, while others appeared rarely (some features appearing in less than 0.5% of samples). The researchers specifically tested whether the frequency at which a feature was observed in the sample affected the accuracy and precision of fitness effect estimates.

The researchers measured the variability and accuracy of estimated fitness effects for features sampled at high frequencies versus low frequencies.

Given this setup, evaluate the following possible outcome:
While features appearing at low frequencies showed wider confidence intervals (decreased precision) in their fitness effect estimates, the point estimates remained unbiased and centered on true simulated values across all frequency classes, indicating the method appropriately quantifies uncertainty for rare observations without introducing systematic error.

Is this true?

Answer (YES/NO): NO